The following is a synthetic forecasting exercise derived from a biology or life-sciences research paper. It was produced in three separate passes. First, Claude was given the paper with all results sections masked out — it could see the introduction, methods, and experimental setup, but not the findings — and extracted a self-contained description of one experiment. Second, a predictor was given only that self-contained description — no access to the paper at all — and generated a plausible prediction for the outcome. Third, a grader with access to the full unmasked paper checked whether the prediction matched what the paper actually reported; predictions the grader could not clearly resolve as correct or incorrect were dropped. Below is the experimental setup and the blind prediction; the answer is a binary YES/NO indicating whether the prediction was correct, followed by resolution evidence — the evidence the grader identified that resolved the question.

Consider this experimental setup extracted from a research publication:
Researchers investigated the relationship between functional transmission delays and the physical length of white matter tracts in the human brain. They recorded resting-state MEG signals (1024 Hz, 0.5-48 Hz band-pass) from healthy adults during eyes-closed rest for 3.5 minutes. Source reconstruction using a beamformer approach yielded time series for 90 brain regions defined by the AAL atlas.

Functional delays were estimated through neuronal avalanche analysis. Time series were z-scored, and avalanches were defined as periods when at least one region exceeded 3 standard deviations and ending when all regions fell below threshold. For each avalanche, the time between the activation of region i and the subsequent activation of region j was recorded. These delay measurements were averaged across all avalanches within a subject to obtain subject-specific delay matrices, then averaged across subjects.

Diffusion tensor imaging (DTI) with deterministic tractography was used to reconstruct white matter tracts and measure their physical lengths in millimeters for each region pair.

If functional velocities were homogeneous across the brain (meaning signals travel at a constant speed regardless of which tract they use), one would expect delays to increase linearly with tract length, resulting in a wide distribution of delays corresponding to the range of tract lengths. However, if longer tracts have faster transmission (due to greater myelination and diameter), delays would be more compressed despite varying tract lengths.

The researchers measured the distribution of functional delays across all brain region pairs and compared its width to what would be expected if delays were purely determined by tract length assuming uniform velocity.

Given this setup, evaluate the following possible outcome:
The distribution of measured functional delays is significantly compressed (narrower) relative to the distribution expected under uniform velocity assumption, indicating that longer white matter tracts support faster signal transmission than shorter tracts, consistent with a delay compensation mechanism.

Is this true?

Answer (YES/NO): YES